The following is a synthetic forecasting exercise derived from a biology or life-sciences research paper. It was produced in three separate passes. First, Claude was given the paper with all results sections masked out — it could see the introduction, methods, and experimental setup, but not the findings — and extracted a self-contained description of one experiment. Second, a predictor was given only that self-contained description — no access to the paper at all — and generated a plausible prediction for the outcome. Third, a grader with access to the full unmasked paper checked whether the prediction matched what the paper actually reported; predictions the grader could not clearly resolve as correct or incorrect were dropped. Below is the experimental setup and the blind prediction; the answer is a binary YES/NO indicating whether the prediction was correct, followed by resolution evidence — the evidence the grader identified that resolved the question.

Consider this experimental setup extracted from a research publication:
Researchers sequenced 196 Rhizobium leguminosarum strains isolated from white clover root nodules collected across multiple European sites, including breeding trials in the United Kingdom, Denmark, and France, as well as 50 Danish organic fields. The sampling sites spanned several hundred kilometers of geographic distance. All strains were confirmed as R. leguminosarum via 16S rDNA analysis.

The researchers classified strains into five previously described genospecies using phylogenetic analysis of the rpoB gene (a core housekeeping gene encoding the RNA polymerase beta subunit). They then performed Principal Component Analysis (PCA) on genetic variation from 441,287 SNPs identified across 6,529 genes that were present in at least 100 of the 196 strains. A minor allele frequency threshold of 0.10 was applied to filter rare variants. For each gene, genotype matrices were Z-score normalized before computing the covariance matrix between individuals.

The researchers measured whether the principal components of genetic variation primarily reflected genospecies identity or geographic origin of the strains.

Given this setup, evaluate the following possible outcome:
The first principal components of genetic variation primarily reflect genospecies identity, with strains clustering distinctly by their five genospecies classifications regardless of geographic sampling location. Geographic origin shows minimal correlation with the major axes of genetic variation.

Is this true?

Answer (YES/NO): YES